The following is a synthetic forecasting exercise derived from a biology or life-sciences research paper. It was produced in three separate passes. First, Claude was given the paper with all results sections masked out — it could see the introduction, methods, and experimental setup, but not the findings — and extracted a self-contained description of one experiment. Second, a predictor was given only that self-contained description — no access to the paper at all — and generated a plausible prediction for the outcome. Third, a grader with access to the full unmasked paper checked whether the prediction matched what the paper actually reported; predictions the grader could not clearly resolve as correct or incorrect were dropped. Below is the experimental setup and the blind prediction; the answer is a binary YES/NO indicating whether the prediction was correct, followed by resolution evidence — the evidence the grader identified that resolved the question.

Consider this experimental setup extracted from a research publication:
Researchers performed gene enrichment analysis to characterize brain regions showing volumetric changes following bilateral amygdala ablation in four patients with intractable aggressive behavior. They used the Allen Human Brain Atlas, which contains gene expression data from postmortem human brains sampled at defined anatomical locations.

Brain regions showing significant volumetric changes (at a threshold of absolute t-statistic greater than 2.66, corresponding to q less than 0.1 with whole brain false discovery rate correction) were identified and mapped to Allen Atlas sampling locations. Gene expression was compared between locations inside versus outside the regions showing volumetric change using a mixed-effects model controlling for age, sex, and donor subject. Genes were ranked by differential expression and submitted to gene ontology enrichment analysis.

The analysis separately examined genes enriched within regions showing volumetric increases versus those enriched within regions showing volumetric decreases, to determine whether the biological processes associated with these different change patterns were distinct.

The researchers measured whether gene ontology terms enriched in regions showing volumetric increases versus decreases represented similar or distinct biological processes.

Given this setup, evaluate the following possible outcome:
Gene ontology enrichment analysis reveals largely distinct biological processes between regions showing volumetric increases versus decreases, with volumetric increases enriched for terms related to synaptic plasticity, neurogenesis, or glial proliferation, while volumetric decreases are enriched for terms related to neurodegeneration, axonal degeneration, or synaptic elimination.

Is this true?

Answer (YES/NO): NO